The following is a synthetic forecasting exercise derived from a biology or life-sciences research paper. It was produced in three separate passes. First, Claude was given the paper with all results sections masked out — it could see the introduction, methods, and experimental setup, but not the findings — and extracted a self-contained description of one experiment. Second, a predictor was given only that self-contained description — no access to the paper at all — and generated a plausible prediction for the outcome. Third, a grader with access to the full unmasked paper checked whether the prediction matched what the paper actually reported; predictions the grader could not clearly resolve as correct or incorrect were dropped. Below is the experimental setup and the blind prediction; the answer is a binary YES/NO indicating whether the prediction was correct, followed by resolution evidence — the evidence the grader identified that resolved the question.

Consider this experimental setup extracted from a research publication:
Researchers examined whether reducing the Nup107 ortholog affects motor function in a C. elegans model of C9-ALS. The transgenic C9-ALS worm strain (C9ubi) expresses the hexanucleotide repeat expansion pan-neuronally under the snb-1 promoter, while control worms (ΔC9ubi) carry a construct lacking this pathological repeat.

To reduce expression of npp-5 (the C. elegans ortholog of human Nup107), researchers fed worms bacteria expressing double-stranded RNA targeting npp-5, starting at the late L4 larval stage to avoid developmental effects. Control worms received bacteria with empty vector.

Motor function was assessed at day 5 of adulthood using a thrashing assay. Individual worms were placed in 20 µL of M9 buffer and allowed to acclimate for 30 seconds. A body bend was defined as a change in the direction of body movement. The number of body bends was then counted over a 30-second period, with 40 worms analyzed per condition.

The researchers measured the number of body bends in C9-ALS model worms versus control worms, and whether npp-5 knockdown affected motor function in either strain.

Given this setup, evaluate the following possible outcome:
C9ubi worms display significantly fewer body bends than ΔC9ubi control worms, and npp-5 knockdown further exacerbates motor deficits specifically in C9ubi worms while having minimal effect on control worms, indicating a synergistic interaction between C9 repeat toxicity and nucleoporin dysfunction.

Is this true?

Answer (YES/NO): NO